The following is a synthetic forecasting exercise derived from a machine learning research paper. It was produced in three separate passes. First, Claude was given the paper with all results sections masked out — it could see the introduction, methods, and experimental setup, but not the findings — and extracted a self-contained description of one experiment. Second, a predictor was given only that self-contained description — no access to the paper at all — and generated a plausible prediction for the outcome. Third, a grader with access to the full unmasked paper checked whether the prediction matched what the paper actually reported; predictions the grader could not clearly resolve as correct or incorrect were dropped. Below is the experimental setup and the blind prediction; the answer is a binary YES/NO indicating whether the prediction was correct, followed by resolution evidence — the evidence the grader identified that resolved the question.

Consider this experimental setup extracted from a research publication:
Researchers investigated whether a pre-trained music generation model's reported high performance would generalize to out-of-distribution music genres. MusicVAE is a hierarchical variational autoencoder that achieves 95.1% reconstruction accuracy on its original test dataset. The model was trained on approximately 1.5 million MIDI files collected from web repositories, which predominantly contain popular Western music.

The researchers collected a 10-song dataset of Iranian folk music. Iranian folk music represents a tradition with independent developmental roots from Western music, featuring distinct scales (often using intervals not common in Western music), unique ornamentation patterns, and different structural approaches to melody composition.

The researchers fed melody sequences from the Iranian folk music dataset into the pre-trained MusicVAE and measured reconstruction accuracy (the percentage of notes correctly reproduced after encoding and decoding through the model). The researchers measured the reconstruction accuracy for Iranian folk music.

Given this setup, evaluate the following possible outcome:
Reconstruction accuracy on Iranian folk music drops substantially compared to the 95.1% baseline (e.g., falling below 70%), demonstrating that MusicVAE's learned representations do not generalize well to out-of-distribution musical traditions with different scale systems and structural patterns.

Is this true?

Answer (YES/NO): YES